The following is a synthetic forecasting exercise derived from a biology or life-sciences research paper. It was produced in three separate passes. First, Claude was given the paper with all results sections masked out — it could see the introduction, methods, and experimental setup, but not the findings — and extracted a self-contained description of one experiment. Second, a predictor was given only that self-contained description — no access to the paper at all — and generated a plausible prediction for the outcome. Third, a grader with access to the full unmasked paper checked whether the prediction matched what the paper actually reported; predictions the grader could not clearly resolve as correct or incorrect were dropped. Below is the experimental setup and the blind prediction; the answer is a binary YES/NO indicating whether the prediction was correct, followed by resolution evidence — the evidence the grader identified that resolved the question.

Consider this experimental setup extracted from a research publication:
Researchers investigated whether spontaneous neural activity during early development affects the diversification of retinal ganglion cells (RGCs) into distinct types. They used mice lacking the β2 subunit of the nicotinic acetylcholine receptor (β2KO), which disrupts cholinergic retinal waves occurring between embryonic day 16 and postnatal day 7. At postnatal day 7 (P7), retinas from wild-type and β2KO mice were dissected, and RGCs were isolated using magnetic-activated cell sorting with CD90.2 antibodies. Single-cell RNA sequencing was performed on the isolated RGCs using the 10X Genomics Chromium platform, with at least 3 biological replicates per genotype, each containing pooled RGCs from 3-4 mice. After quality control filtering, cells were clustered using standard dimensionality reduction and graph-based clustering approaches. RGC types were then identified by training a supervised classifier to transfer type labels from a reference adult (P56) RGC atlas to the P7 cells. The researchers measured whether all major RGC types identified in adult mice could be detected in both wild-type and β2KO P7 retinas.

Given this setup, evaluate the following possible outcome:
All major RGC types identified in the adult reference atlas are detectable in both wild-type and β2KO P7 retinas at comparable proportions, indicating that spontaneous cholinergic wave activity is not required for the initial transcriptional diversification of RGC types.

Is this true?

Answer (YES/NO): YES